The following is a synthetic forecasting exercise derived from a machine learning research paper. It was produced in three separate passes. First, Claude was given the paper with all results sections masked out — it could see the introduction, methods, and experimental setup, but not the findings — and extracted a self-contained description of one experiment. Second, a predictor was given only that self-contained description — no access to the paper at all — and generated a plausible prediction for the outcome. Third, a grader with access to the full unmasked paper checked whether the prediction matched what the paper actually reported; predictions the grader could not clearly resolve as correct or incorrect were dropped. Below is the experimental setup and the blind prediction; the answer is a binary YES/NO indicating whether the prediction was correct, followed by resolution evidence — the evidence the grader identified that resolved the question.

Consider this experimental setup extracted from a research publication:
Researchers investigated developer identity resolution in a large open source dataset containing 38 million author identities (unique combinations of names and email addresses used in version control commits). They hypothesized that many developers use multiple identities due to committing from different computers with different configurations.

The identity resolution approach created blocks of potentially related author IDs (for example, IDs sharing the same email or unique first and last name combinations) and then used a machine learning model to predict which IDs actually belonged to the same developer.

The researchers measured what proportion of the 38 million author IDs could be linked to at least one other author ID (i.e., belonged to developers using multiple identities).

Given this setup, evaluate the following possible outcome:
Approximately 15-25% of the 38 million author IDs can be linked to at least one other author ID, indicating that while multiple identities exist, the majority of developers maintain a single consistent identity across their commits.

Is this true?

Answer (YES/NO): NO